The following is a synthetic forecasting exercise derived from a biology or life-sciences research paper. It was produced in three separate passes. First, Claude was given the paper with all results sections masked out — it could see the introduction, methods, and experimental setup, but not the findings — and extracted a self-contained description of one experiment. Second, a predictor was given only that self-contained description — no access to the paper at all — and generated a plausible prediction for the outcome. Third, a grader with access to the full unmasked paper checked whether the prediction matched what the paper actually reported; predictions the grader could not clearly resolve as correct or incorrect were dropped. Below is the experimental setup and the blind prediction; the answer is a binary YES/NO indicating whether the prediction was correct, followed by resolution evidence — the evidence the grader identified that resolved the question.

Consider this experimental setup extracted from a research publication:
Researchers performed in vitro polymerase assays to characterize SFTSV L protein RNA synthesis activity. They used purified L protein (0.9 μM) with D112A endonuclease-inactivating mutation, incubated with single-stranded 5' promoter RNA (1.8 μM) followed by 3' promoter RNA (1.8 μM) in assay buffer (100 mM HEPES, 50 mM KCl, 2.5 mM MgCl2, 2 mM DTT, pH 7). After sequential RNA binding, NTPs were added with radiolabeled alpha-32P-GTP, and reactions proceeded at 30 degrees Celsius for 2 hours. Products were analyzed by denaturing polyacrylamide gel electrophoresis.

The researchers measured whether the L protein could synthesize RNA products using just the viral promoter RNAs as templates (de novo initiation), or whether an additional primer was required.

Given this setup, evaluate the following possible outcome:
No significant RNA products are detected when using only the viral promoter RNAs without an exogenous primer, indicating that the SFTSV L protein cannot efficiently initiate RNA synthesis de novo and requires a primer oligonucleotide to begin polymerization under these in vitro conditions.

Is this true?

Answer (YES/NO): NO